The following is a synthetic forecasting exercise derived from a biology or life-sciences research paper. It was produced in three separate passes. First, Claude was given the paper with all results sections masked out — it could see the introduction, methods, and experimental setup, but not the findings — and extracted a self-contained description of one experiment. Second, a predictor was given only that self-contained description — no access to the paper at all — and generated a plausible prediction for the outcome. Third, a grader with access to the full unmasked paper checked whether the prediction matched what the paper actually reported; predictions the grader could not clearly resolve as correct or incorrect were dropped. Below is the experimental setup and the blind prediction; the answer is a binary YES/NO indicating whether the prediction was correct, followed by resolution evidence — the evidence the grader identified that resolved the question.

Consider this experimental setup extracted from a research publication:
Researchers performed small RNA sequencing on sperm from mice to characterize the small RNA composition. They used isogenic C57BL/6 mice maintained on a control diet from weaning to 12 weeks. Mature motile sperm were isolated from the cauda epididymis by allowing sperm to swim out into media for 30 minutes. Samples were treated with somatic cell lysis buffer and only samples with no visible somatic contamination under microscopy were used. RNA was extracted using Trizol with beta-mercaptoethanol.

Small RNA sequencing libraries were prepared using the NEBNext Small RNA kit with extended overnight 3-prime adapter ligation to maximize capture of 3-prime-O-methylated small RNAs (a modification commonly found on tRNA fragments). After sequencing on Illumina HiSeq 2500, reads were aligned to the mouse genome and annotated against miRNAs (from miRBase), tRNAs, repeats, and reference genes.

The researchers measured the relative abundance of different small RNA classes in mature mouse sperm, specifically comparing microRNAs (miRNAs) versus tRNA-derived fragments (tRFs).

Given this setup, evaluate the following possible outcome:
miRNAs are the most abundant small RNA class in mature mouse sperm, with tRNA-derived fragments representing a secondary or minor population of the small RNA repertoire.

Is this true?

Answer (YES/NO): NO